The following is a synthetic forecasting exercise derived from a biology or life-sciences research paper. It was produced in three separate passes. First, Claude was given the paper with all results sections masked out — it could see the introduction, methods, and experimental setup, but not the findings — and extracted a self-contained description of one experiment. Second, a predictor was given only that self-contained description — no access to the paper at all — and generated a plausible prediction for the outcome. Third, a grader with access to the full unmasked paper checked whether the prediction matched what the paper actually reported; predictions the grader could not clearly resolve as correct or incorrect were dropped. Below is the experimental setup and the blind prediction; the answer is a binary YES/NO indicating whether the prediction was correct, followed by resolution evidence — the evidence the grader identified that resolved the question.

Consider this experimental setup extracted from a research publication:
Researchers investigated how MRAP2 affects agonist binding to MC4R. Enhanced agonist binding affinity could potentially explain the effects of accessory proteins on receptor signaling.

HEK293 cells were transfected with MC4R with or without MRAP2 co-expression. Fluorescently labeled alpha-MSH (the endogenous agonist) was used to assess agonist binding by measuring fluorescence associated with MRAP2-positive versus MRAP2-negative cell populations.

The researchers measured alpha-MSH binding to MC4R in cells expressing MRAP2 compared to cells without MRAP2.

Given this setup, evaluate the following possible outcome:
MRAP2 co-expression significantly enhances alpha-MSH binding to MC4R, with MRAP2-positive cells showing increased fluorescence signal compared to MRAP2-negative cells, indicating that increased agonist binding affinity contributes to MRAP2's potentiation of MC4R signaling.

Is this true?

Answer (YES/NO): YES